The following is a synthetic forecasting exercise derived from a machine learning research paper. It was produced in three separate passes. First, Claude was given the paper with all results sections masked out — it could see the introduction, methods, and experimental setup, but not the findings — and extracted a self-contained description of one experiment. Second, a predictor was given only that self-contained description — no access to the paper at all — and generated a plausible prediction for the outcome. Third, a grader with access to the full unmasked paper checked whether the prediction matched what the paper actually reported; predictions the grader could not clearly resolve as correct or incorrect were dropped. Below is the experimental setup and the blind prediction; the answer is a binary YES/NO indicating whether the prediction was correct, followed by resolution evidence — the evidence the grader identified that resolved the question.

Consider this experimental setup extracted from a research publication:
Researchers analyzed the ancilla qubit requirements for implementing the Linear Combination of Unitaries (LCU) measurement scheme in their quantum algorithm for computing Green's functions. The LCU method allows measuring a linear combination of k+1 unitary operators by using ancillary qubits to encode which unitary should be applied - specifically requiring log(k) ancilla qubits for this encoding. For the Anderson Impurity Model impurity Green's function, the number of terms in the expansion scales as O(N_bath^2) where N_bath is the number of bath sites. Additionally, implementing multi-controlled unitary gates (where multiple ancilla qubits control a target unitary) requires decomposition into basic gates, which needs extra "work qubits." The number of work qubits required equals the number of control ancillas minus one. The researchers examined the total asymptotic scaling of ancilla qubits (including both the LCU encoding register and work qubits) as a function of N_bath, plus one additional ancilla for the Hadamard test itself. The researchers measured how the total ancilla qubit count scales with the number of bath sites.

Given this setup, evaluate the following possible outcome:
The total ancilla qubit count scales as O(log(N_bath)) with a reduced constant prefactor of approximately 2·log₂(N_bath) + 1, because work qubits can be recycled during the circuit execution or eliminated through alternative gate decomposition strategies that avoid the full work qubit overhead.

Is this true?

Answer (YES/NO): NO